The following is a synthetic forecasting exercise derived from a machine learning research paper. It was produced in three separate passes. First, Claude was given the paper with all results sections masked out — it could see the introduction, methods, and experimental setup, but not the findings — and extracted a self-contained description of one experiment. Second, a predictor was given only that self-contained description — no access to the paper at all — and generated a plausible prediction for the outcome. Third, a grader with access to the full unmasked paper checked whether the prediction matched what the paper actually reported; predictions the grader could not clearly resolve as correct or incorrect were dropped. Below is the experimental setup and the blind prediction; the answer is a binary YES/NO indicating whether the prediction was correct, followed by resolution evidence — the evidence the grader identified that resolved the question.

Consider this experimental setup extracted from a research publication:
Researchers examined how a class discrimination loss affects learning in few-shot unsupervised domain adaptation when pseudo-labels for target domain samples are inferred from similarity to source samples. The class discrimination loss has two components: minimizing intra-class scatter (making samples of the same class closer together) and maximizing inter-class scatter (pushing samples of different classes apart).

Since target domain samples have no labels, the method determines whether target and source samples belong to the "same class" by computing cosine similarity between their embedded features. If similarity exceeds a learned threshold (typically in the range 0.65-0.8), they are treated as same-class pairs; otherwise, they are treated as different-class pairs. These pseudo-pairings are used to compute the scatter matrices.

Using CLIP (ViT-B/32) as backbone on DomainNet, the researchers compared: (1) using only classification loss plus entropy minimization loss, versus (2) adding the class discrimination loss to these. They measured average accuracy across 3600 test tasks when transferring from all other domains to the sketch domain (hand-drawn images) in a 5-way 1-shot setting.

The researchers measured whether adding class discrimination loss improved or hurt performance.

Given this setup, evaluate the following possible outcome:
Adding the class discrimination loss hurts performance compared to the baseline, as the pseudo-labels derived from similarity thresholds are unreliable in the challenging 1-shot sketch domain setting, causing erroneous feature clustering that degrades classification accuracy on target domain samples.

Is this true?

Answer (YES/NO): NO